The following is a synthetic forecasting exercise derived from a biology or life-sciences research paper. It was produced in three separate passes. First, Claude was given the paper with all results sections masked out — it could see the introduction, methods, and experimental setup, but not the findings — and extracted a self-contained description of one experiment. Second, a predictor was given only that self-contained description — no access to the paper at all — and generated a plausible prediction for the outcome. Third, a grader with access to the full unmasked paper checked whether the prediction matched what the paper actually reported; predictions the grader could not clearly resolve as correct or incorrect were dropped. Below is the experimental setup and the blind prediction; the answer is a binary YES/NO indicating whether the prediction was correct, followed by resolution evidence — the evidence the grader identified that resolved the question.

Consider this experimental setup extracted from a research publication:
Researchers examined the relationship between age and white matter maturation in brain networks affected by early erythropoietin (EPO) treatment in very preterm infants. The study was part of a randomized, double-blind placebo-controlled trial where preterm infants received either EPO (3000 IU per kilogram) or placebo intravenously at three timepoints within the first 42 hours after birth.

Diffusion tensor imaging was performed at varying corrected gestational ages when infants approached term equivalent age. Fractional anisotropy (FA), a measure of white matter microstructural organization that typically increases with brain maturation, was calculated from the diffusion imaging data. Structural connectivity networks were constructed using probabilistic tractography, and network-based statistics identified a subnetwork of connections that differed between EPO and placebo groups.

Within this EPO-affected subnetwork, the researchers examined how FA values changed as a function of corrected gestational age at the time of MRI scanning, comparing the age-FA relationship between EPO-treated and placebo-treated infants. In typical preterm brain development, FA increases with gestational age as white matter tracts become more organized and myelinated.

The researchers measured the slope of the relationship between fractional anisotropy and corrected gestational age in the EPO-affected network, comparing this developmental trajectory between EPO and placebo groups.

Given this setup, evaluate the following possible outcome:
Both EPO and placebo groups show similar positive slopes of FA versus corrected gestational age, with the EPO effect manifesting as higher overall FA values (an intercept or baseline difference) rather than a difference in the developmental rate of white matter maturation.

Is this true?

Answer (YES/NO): YES